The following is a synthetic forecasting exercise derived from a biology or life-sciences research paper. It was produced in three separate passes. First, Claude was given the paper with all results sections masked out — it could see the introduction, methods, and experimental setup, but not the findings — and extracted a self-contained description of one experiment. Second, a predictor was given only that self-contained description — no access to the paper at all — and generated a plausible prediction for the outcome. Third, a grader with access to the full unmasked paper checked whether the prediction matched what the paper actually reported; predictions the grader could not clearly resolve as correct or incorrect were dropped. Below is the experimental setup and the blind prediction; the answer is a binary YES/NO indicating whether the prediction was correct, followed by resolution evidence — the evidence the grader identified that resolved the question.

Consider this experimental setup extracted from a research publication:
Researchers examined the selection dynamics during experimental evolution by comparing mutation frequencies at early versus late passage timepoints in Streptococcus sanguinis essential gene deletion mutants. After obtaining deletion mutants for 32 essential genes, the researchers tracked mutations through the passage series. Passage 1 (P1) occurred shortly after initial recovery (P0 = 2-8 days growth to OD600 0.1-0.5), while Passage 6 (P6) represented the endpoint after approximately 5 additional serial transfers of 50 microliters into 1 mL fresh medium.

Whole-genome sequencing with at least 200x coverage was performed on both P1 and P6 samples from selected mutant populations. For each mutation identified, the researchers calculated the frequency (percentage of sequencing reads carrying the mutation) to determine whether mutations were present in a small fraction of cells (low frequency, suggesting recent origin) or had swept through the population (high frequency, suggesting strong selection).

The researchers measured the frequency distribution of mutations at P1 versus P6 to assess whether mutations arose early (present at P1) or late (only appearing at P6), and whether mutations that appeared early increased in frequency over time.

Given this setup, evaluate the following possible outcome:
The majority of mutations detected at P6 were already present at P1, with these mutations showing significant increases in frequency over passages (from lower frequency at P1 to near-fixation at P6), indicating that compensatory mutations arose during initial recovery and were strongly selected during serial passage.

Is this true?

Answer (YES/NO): NO